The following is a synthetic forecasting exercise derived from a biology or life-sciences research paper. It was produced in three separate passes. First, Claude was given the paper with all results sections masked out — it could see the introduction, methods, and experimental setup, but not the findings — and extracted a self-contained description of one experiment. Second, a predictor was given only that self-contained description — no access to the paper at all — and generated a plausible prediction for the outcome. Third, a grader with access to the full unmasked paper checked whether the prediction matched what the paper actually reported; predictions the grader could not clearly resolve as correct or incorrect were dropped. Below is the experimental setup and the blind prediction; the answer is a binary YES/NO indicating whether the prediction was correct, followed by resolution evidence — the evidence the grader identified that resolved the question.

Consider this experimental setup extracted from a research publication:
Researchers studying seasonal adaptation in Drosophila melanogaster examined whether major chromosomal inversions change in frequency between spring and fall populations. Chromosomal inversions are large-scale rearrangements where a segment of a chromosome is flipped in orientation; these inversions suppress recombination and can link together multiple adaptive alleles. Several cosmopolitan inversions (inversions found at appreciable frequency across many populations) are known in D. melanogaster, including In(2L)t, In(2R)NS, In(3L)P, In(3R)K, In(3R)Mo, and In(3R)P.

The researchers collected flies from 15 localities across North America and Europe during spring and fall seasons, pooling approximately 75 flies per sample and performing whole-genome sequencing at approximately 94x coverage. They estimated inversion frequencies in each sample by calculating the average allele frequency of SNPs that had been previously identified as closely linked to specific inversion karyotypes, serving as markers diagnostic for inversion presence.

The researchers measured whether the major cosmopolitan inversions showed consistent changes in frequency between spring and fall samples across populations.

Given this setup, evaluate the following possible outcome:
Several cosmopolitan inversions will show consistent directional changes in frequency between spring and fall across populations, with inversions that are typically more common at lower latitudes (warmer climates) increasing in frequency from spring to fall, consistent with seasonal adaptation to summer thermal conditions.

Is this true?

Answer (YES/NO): NO